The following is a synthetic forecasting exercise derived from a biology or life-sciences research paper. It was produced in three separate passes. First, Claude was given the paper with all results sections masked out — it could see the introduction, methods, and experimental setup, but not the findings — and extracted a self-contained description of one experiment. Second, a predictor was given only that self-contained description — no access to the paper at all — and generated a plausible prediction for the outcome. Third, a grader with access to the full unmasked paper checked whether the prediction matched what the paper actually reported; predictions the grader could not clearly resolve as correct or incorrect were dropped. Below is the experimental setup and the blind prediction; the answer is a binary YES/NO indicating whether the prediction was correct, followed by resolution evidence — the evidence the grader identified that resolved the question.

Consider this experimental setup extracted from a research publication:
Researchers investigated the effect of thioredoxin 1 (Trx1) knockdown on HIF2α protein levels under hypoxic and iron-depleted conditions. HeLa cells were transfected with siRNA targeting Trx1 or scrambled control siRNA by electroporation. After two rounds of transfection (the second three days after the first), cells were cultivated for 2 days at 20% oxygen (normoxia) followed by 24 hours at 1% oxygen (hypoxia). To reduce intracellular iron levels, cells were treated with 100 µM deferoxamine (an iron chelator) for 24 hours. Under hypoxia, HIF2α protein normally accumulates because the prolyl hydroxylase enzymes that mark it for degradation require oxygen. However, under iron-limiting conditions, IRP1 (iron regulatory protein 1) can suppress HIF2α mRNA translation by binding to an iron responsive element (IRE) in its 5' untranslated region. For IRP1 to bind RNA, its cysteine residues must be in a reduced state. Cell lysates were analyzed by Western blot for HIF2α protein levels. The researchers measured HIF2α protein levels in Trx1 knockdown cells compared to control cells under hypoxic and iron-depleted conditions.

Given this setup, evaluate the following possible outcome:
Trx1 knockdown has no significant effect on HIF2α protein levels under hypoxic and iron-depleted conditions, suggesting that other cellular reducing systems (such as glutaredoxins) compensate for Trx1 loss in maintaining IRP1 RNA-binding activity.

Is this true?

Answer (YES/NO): NO